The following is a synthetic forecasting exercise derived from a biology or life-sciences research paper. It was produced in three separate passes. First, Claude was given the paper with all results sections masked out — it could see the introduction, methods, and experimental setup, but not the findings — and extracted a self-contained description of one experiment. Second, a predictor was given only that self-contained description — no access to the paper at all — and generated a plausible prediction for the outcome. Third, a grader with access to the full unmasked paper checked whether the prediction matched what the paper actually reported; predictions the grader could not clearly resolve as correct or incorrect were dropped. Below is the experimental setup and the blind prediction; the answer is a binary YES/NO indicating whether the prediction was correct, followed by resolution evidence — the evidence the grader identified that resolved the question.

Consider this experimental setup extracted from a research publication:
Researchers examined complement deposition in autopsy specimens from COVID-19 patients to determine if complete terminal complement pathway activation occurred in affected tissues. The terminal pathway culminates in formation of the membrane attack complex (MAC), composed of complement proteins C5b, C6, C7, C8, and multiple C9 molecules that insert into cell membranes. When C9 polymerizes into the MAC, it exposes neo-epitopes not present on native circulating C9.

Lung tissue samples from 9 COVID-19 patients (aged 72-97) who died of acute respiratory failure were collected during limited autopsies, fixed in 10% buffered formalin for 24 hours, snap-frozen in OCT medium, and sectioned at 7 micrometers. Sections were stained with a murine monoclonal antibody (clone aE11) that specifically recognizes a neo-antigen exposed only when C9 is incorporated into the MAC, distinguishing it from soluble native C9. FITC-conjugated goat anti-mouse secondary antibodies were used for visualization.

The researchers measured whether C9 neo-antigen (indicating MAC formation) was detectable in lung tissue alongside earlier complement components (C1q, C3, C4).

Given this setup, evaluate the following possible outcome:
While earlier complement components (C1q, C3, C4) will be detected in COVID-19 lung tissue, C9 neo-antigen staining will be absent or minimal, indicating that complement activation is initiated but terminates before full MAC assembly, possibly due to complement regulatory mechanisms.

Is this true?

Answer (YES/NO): NO